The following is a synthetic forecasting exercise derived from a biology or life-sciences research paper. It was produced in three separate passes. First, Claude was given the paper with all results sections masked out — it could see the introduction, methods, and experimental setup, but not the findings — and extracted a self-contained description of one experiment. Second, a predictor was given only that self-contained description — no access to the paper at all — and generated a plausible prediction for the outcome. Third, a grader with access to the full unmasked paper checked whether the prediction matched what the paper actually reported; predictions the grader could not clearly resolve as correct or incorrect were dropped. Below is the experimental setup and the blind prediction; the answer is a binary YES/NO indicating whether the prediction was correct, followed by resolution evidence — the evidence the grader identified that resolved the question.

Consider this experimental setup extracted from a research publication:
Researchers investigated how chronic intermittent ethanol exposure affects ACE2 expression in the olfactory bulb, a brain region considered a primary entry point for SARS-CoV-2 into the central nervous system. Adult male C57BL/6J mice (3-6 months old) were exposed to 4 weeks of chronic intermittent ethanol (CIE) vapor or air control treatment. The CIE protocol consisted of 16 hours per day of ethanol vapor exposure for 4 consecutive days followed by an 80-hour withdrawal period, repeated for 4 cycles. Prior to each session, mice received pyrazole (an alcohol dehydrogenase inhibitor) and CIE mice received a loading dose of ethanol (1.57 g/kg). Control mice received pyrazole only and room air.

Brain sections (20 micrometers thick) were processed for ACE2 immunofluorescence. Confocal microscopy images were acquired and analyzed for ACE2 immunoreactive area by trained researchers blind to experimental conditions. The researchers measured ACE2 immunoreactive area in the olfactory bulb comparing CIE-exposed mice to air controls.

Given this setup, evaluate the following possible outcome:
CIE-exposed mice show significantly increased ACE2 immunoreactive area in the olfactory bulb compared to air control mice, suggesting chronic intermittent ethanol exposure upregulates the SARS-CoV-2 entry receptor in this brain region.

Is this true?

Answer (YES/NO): YES